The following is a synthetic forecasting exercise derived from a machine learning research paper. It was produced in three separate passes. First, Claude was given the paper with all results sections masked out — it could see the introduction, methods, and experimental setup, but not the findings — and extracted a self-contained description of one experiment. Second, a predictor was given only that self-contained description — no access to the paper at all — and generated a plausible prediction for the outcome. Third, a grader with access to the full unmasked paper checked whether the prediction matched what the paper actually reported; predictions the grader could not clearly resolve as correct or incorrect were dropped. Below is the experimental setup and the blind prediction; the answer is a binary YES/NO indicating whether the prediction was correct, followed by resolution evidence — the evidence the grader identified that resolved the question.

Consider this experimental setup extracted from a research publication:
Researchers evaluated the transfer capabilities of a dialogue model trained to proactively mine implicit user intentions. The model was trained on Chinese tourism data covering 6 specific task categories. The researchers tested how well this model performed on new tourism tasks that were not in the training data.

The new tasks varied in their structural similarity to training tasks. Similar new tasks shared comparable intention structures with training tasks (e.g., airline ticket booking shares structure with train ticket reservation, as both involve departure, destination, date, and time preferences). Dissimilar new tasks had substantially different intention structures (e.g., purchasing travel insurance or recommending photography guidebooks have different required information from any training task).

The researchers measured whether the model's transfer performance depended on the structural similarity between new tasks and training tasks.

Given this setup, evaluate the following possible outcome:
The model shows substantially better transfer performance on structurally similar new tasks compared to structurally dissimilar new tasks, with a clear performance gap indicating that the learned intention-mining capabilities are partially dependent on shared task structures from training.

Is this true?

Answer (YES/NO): YES